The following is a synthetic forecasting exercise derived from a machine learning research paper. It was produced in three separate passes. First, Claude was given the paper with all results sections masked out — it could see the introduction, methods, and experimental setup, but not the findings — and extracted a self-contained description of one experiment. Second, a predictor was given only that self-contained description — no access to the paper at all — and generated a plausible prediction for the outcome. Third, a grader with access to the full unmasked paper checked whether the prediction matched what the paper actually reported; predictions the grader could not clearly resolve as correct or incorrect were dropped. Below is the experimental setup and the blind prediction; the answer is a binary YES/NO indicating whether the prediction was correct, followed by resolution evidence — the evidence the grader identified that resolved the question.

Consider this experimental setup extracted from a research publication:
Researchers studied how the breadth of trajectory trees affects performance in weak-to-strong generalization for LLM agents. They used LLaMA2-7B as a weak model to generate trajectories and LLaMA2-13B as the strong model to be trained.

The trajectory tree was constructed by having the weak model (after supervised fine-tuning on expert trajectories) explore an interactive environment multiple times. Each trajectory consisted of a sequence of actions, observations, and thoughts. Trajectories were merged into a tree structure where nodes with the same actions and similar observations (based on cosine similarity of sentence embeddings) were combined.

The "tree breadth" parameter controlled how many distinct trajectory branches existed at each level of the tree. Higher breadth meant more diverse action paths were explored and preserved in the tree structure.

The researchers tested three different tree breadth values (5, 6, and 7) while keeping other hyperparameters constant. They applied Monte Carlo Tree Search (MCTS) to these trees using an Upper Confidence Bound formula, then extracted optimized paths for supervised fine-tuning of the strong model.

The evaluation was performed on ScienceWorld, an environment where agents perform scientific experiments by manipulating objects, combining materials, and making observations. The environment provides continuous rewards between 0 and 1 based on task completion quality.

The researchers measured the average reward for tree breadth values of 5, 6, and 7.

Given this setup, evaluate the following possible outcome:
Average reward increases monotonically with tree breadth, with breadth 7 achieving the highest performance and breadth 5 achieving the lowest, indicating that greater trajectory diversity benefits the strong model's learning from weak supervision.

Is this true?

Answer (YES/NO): NO